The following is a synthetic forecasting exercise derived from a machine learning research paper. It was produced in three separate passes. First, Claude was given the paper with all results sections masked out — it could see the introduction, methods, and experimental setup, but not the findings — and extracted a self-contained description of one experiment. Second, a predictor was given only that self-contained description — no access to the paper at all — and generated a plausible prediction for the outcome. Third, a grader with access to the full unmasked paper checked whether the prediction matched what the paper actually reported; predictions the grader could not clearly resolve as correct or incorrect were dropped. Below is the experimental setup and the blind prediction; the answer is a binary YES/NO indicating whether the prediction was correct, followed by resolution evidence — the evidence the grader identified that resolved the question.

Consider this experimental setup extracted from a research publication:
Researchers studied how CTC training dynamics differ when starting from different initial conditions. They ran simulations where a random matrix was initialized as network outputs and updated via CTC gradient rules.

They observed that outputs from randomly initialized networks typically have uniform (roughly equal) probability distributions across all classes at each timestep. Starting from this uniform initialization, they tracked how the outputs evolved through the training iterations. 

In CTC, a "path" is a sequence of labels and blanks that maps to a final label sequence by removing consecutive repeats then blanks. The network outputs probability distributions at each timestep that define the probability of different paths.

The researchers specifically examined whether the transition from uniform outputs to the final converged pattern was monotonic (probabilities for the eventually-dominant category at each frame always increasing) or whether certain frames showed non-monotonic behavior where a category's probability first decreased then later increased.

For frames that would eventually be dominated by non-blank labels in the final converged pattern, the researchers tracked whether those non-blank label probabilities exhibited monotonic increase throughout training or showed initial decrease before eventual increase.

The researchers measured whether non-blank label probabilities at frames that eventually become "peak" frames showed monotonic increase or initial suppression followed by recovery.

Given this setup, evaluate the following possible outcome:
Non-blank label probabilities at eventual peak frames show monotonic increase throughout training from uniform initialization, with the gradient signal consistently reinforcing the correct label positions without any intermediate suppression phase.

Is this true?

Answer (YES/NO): NO